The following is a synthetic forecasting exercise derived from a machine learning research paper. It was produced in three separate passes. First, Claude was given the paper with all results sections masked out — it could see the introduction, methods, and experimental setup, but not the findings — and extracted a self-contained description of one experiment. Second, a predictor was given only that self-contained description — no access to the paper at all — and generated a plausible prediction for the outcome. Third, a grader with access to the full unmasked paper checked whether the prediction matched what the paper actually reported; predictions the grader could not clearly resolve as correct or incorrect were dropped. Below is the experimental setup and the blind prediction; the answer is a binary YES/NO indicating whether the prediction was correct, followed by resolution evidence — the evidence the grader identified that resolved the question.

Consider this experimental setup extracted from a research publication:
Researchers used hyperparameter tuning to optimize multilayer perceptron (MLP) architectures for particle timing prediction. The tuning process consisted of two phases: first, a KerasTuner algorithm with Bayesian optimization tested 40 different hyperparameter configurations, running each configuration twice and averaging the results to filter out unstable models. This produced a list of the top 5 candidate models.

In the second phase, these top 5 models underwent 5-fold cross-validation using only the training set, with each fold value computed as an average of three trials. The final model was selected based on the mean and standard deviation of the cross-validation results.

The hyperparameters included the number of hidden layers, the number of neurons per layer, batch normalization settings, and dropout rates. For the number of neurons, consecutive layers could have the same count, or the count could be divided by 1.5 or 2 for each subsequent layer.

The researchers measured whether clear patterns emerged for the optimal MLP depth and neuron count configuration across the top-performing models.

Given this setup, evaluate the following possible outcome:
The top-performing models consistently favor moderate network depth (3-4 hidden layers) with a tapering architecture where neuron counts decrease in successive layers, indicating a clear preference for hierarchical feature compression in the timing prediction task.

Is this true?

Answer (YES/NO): NO